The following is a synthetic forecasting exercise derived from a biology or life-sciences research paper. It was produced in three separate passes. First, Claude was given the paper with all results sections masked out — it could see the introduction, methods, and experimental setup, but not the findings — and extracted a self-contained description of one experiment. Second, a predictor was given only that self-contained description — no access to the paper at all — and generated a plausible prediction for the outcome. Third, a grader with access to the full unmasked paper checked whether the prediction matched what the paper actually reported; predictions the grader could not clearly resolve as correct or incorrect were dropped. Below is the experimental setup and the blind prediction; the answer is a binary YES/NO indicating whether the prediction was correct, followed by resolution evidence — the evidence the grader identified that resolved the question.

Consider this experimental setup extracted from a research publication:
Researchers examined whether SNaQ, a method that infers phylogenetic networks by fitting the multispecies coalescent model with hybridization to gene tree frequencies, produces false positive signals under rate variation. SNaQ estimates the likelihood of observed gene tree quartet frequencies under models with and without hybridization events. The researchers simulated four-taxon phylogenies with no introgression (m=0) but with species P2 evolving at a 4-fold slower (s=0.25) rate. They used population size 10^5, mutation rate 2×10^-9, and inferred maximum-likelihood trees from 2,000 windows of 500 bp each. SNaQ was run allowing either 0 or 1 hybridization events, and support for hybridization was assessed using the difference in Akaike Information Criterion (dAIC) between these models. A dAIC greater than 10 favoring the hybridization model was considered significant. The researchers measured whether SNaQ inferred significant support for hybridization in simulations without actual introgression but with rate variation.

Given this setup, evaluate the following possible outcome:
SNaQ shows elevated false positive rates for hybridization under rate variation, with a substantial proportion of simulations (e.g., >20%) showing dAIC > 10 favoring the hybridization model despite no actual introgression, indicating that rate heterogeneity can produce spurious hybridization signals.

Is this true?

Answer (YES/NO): NO